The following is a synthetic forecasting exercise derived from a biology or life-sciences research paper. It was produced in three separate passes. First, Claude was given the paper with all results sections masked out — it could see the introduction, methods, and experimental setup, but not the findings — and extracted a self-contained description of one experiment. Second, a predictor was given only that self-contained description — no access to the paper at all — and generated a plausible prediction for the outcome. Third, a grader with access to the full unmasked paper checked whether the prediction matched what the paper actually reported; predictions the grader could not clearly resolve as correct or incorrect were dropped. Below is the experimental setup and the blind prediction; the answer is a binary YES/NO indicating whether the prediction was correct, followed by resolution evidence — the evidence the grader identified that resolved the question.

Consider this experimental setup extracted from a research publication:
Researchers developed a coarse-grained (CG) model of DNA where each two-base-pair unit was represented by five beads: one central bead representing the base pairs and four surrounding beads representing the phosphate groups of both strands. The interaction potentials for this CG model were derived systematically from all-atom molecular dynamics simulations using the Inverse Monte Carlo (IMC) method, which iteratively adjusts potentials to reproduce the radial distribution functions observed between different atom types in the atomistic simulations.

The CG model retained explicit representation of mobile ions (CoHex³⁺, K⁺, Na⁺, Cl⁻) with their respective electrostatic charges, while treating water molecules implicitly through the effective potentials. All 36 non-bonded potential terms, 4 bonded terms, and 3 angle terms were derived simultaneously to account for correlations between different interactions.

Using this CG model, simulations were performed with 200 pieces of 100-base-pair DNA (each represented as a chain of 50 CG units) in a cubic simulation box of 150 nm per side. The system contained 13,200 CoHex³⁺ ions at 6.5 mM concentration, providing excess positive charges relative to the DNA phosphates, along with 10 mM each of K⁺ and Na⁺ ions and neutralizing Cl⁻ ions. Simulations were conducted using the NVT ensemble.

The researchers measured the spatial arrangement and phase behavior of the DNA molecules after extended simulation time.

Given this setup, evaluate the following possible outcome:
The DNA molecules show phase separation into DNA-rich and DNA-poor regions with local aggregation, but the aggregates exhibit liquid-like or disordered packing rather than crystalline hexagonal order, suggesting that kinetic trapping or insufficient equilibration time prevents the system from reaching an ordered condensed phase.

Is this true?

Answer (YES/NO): NO